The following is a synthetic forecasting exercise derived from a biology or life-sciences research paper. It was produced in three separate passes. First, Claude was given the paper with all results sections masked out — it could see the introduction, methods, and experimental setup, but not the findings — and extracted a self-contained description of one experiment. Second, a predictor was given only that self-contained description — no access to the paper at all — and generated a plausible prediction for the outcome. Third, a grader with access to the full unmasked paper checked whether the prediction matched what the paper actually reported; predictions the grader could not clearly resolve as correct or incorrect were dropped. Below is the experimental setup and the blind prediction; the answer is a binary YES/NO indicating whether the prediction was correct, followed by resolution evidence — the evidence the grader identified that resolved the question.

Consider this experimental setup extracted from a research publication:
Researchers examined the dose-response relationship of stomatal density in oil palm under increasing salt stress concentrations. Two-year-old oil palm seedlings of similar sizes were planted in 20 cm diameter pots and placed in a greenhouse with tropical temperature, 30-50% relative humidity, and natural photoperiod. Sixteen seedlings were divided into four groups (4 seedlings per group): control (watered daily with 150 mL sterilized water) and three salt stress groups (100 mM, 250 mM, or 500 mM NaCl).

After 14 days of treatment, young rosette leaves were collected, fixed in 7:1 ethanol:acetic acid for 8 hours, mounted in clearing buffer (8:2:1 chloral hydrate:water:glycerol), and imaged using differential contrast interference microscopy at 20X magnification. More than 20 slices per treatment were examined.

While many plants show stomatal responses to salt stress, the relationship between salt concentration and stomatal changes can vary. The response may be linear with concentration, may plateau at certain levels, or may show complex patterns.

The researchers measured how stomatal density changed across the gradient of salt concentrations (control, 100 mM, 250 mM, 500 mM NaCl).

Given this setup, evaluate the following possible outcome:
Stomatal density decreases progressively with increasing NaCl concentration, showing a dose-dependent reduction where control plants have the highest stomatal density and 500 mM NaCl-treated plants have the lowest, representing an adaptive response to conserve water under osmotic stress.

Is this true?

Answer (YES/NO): NO